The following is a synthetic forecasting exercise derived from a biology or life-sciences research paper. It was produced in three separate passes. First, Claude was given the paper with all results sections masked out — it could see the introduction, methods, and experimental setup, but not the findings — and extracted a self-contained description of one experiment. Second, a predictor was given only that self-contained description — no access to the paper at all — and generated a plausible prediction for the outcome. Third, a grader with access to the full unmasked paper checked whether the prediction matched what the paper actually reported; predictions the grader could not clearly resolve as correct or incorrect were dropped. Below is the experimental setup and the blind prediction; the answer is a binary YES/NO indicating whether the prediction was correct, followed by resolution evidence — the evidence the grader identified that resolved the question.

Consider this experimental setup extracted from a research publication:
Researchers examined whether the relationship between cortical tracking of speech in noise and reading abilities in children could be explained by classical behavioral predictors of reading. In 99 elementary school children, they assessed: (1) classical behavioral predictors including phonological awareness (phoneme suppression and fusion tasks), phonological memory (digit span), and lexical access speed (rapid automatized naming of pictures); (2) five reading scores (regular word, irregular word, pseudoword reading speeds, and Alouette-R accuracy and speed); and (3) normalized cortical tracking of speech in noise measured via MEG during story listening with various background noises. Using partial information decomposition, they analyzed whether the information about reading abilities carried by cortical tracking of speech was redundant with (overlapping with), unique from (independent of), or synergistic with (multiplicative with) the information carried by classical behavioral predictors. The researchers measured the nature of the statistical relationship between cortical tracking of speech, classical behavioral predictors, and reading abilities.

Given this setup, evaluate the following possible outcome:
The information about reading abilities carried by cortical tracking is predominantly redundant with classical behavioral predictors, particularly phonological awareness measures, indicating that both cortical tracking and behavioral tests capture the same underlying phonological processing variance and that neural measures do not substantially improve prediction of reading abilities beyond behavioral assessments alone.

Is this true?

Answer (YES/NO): NO